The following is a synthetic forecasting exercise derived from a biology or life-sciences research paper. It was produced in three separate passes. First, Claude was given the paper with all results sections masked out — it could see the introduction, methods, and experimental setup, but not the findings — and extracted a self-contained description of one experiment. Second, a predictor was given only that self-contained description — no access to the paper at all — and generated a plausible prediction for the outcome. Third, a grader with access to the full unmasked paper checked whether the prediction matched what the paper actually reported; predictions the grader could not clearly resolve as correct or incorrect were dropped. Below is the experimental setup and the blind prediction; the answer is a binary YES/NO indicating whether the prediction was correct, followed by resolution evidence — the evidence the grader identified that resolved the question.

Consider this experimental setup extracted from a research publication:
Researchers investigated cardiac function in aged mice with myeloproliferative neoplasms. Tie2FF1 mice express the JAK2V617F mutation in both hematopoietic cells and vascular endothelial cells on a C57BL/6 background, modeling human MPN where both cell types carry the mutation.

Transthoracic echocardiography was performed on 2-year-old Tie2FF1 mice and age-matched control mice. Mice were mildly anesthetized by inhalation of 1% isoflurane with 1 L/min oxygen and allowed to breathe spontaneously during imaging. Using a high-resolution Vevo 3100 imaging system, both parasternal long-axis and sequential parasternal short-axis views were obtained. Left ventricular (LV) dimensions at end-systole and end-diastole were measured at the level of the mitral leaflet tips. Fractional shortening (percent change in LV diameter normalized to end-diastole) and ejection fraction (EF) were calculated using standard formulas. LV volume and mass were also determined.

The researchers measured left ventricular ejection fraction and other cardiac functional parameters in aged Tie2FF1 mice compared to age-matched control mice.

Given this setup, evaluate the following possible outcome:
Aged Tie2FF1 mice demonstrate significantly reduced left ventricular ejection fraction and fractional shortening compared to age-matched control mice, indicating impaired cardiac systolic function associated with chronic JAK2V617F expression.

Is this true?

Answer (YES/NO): YES